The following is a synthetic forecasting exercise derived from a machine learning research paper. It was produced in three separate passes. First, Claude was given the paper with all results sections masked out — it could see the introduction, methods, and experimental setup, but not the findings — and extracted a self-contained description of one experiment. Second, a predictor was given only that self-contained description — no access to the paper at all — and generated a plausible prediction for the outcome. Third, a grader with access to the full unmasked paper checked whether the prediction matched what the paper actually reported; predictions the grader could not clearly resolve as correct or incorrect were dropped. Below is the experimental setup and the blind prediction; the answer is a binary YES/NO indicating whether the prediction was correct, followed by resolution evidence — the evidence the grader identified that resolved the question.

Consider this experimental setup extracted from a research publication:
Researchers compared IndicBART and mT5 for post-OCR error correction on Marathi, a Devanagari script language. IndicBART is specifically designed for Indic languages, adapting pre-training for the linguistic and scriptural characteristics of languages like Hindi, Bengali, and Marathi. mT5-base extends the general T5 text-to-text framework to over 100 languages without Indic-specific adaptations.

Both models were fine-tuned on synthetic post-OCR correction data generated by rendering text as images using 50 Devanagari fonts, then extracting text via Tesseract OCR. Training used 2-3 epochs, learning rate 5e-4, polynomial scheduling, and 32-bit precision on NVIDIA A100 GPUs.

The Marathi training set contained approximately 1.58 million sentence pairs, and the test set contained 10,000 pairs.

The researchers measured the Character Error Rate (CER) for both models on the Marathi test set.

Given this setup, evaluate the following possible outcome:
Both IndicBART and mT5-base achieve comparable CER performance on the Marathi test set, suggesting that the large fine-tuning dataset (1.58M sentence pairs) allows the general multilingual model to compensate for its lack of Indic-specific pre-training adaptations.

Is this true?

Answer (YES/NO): NO